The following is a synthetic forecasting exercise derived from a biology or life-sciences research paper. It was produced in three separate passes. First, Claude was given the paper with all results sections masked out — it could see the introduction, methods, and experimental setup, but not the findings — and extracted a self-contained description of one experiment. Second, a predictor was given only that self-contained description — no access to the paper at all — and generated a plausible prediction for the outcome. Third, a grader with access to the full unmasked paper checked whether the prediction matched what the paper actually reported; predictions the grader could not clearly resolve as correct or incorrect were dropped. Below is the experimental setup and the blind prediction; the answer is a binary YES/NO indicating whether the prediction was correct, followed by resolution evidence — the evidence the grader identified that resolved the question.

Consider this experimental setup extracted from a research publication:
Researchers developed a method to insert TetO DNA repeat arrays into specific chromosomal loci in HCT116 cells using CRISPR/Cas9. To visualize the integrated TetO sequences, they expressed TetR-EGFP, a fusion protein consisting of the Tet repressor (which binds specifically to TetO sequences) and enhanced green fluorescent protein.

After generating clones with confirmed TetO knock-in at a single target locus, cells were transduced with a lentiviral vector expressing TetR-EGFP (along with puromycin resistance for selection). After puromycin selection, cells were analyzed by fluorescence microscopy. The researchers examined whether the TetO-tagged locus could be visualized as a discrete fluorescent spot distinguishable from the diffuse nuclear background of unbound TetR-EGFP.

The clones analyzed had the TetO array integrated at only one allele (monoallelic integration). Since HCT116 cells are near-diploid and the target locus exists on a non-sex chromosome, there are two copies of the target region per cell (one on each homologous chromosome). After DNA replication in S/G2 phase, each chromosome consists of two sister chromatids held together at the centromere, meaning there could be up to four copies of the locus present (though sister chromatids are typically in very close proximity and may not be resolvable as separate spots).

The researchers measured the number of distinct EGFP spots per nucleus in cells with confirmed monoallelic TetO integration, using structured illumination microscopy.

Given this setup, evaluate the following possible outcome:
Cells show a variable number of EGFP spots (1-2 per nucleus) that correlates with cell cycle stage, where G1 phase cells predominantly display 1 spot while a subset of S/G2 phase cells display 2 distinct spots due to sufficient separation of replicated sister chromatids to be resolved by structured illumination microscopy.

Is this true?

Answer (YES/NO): YES